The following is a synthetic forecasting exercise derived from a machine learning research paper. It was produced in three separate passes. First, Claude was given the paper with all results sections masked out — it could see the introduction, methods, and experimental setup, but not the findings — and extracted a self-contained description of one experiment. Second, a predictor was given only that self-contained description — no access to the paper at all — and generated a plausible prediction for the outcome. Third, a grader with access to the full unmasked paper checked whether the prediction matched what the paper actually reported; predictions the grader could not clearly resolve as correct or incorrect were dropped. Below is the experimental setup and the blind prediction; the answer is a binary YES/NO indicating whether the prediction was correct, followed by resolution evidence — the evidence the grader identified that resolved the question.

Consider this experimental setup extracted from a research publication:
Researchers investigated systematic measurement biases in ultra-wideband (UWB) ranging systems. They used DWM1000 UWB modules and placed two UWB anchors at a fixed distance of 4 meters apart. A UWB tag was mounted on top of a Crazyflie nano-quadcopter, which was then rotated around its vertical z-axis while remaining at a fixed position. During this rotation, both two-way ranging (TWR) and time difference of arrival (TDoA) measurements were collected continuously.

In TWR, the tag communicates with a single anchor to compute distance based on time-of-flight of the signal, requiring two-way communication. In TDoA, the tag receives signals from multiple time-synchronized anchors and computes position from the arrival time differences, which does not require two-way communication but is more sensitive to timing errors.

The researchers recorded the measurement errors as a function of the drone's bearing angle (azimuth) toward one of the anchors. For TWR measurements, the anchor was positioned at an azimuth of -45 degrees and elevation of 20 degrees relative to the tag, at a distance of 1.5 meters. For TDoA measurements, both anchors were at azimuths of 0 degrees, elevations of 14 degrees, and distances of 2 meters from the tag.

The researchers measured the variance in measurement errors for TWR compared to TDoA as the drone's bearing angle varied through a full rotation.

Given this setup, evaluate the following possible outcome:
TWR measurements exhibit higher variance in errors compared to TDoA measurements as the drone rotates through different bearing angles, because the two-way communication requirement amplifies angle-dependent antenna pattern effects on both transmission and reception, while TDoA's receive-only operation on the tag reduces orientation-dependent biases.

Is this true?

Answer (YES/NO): NO